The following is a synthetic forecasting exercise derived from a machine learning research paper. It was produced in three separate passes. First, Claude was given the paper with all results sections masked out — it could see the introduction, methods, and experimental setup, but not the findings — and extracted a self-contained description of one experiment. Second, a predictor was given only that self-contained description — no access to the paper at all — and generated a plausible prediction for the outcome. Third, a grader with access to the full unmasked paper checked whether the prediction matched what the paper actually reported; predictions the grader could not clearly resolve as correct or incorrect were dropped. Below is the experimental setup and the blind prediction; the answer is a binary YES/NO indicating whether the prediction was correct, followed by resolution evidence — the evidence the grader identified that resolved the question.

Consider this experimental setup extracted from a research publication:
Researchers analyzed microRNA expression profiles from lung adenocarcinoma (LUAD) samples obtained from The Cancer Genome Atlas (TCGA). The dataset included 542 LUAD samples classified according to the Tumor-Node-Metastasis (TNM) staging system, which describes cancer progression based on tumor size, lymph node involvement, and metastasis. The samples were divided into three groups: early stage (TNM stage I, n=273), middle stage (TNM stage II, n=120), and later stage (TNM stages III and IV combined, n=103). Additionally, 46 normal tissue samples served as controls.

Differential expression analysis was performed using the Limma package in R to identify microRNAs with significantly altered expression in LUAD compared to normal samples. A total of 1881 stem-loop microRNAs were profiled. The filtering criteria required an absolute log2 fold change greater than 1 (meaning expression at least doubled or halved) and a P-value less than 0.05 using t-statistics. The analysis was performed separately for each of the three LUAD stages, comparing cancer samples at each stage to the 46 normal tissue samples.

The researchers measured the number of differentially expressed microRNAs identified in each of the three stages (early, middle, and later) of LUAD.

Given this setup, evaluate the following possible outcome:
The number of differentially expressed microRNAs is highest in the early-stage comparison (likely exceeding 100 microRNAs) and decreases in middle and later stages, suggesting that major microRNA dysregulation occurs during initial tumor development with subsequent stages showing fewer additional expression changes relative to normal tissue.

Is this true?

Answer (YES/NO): NO